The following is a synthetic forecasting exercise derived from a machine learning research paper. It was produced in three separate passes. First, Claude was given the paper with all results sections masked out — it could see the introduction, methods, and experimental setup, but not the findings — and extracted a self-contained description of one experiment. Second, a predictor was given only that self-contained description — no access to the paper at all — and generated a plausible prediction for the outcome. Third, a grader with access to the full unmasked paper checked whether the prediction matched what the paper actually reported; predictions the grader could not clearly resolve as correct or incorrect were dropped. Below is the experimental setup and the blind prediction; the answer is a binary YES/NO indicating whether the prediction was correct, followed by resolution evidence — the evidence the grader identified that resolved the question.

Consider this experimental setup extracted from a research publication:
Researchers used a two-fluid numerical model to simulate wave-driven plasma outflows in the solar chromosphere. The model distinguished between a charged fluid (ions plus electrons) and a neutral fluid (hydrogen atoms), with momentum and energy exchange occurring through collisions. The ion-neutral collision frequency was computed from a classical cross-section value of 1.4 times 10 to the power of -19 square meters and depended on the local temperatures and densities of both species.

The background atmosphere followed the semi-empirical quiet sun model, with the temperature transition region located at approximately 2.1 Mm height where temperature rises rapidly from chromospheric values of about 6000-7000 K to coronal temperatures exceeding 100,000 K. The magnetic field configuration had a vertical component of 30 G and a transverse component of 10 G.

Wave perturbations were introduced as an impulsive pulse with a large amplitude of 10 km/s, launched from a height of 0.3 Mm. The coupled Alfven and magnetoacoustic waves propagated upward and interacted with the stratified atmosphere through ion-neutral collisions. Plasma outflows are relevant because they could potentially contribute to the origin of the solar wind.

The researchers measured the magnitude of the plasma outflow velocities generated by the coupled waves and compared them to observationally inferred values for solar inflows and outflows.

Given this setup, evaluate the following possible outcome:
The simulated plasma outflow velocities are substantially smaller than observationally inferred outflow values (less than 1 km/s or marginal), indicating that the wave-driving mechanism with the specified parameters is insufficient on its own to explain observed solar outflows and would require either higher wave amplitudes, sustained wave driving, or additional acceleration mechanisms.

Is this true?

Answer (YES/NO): YES